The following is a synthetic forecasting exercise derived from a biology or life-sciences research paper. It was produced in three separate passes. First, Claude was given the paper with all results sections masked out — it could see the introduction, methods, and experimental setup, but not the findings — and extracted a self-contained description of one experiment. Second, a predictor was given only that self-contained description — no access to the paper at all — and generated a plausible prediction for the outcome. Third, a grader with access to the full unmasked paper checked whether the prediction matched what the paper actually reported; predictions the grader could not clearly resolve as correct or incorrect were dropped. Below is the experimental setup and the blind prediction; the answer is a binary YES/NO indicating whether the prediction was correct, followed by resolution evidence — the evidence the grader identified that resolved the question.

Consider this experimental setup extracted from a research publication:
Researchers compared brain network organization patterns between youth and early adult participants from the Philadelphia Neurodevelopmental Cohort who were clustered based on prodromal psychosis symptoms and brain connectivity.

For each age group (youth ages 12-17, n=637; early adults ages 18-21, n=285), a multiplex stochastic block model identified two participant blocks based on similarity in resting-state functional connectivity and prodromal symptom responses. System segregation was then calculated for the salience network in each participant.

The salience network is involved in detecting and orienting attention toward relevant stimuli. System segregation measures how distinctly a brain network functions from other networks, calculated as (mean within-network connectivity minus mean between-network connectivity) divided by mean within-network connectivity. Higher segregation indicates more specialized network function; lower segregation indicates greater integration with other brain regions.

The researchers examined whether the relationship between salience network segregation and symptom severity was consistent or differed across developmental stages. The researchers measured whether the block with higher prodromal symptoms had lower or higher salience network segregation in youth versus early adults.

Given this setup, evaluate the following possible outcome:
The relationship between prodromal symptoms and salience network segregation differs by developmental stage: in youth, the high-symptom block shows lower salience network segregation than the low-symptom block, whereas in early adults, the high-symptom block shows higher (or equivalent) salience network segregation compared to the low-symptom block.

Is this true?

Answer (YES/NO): NO